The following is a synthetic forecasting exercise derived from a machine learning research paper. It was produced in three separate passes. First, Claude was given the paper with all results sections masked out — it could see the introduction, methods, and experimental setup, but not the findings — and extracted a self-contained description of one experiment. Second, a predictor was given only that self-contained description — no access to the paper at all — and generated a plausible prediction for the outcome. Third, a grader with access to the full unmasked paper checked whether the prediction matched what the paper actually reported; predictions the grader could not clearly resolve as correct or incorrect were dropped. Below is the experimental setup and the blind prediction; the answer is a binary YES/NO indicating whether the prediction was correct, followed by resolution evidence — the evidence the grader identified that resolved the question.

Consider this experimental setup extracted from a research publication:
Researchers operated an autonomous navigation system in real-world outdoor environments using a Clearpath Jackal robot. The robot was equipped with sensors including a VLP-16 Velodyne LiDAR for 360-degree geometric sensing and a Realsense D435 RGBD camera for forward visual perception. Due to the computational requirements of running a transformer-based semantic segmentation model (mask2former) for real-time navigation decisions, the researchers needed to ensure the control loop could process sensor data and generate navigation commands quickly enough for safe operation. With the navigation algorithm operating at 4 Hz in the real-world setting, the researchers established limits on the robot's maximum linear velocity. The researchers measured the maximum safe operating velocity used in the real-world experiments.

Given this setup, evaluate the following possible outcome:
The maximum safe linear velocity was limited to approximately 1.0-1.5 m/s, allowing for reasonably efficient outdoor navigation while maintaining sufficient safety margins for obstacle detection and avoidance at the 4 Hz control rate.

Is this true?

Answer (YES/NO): NO